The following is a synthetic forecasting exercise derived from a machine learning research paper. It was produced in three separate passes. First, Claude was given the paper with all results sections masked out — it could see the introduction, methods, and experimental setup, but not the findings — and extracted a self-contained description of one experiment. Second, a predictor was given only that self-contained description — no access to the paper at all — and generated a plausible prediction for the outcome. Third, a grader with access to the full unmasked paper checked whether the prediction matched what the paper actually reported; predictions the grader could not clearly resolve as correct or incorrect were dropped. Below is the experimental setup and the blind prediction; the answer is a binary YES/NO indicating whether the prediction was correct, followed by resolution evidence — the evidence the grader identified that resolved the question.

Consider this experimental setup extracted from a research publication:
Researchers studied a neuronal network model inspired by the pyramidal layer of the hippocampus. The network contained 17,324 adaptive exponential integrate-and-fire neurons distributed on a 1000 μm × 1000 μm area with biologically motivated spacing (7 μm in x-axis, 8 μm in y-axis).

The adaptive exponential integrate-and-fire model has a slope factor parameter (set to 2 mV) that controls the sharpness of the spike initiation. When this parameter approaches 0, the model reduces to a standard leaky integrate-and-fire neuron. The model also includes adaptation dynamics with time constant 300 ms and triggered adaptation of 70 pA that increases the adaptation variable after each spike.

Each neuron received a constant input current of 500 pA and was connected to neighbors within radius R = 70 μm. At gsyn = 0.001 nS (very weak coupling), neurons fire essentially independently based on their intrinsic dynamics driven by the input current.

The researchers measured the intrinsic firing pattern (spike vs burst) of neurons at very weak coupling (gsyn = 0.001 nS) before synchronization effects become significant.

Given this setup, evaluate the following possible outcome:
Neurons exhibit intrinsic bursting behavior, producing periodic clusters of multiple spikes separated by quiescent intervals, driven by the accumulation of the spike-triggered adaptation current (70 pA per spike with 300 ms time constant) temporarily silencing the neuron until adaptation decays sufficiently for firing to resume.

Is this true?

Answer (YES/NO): NO